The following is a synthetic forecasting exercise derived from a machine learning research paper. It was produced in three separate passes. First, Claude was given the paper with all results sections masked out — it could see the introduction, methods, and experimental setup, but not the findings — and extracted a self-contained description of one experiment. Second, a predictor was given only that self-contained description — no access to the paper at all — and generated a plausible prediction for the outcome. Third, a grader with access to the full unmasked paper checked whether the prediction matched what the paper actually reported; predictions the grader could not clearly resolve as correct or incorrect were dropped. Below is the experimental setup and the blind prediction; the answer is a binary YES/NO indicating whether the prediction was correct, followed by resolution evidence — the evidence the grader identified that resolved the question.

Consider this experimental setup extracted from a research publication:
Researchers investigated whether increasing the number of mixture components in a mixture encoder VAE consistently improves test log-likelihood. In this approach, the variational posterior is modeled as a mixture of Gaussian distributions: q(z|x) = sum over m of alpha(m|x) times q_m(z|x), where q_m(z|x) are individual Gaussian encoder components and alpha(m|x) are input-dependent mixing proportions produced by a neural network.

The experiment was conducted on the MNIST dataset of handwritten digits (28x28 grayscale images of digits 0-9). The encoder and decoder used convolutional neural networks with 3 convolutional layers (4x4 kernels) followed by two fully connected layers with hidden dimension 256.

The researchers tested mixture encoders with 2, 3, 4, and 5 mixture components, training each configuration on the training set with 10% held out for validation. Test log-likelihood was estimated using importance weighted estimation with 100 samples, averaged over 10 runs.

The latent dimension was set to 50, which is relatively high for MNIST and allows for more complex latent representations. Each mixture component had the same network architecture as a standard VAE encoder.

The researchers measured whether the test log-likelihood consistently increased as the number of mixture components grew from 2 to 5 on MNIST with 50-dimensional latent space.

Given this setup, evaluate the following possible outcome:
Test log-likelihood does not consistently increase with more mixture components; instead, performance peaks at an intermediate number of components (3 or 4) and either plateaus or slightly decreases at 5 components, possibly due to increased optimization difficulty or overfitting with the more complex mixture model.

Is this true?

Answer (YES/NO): YES